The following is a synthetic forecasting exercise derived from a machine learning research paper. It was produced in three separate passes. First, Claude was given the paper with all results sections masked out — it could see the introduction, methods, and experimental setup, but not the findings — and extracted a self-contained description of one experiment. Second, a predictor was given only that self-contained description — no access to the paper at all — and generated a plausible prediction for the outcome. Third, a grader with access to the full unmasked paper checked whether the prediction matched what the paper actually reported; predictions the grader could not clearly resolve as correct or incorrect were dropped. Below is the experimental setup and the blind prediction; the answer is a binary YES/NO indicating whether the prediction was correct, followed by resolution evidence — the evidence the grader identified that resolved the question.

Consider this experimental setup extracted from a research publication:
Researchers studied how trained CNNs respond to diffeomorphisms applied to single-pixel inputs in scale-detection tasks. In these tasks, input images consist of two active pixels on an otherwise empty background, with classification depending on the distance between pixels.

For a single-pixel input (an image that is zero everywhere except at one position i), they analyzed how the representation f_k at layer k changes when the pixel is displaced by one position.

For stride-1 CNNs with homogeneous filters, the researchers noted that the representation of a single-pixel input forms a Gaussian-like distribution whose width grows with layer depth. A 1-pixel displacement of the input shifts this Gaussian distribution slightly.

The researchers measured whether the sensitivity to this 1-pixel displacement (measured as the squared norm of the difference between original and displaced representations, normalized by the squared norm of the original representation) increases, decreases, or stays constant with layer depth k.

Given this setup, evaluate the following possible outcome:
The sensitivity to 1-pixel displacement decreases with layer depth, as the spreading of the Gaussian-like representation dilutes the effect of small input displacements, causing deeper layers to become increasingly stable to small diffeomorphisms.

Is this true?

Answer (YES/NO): YES